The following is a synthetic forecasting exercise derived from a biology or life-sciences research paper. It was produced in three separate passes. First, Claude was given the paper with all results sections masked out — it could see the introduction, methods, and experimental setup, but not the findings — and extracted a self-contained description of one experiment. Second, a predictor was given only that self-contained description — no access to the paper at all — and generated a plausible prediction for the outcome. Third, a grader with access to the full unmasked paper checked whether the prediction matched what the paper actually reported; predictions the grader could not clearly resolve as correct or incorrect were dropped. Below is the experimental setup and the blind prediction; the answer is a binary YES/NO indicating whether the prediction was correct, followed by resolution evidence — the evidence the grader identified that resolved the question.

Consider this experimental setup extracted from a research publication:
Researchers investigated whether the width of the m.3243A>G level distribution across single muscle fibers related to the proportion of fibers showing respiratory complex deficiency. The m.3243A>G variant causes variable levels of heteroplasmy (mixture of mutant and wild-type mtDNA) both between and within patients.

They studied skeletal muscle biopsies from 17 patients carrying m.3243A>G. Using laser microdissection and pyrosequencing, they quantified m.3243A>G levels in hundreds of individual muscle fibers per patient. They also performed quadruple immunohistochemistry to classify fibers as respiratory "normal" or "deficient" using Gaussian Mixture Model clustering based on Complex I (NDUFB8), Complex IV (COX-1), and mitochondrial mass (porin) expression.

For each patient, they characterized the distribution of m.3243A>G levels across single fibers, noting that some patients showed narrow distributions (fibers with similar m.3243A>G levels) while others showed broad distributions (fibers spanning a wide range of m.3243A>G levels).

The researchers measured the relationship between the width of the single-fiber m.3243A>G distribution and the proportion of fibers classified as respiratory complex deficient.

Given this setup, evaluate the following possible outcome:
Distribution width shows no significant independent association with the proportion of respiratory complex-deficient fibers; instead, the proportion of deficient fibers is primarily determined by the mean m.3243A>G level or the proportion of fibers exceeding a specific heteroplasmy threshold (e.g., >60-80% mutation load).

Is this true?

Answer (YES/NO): NO